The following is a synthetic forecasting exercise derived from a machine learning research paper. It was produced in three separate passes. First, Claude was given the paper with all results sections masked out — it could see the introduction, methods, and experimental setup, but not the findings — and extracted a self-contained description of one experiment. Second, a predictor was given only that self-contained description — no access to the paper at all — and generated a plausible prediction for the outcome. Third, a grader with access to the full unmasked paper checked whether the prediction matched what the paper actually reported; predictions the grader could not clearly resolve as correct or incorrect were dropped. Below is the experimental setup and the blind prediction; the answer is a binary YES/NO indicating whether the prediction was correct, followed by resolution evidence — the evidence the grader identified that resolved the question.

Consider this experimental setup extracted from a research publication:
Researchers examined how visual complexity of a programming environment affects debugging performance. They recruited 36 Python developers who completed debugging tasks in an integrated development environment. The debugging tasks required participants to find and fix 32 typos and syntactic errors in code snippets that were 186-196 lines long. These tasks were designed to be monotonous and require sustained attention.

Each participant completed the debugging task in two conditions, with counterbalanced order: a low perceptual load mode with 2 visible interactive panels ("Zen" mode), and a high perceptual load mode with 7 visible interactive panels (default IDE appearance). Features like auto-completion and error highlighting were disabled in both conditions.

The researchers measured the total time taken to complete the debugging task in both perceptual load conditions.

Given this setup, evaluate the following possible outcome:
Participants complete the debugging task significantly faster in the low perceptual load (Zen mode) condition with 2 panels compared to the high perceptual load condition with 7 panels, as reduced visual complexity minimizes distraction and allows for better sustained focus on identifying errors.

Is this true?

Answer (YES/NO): YES